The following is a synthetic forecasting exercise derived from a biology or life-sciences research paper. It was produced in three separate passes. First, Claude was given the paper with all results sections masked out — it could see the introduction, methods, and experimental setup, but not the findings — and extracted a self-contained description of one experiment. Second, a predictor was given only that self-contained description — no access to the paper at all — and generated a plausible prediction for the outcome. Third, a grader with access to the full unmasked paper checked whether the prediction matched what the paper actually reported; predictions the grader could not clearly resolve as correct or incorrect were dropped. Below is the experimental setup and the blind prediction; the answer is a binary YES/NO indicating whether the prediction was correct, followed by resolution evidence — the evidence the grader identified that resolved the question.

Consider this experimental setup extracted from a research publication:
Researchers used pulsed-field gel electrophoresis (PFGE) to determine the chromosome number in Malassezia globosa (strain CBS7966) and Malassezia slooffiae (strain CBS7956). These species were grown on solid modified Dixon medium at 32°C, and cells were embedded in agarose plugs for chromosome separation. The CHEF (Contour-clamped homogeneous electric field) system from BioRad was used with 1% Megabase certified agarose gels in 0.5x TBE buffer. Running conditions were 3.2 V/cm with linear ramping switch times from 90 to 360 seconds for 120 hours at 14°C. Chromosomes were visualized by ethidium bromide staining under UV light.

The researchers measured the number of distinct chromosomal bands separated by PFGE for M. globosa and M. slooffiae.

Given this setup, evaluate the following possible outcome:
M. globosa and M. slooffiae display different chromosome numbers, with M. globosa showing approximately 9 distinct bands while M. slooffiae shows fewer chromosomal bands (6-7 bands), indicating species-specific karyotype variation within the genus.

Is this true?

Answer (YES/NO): NO